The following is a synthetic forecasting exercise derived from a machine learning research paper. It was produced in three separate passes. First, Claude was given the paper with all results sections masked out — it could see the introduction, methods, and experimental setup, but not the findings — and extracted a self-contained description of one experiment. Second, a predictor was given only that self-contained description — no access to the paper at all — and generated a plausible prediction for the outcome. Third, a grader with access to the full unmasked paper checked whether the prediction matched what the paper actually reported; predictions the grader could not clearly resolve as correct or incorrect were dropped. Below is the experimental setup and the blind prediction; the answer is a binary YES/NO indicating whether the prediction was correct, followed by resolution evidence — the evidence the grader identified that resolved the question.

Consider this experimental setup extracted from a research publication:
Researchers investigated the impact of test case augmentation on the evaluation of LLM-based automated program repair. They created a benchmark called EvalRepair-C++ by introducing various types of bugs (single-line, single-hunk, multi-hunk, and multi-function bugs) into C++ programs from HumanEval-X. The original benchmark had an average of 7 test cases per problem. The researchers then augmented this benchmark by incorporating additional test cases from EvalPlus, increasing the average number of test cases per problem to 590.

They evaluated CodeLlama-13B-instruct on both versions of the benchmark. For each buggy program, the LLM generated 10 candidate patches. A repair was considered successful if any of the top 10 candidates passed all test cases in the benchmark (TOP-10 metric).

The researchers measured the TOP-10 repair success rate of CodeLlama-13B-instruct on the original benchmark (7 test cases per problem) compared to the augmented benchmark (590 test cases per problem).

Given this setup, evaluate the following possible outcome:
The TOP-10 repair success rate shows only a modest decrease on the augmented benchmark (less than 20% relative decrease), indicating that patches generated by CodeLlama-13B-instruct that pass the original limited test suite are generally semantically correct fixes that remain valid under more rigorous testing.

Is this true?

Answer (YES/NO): NO